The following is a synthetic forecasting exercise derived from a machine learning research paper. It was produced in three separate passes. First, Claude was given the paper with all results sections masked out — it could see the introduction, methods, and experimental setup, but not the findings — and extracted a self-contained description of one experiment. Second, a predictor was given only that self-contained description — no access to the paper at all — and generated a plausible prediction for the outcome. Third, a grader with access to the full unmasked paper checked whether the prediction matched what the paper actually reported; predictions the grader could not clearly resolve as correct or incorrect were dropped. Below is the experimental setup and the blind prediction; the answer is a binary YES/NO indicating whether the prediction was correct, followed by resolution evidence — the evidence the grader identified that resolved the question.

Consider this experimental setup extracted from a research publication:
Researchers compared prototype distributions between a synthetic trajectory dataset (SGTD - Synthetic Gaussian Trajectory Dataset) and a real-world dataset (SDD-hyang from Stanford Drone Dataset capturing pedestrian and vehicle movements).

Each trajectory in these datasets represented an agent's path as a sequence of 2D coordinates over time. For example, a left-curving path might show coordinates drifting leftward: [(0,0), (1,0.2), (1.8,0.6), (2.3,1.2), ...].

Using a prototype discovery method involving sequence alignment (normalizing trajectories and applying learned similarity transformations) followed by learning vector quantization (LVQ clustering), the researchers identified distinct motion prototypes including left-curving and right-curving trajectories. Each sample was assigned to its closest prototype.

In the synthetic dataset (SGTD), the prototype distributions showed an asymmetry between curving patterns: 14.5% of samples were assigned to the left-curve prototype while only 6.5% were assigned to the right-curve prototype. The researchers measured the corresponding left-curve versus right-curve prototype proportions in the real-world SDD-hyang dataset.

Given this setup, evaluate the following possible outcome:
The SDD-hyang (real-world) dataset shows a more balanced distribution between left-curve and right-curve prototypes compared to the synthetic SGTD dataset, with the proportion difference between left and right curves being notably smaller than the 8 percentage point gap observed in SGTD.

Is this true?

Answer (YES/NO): YES